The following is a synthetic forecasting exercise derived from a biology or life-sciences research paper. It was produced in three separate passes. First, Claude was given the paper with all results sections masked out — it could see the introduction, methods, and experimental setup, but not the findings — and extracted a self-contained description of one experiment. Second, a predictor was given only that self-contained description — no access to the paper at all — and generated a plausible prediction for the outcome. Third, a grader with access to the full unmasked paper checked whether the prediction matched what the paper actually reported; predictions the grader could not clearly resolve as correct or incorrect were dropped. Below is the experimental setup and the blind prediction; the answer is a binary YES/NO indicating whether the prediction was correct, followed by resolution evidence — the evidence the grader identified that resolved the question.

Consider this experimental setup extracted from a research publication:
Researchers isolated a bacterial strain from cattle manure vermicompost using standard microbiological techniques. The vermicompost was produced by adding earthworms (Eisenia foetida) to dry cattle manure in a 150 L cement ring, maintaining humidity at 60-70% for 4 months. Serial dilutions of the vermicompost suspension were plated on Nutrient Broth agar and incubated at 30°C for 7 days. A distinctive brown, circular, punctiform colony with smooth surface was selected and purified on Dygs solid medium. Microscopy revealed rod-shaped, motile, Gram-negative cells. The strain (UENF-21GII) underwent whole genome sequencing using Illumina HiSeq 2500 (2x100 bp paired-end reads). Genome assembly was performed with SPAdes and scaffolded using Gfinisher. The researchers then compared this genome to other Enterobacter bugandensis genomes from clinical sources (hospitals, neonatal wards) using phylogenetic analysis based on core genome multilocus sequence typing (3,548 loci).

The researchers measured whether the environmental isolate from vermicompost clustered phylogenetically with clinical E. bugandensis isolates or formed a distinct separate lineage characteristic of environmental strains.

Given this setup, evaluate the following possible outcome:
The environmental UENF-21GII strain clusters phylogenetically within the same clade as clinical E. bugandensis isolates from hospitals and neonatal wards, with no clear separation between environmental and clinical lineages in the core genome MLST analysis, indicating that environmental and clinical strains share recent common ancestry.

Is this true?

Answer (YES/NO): NO